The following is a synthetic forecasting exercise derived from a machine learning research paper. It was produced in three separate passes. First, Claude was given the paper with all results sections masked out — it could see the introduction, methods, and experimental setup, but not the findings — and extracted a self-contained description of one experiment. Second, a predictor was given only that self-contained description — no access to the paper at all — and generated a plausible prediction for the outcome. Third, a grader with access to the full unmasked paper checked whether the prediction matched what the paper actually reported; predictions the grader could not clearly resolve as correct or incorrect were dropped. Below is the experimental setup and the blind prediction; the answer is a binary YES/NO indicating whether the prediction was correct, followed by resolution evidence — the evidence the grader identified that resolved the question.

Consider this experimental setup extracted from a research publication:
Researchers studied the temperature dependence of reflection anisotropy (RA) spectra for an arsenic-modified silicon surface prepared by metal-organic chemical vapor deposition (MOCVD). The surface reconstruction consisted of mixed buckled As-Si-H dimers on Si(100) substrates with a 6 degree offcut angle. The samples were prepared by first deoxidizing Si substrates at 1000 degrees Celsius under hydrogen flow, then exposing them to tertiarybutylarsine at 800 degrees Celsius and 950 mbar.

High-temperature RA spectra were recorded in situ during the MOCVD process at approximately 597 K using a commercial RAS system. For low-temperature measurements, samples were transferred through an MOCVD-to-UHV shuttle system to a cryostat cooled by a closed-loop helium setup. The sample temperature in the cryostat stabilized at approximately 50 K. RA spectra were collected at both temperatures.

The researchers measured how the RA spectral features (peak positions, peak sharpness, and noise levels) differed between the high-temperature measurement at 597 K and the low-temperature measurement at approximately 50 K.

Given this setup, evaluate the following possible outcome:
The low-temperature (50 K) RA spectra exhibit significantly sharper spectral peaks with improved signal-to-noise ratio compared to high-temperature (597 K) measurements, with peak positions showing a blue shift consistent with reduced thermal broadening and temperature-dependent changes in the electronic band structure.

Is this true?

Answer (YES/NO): YES